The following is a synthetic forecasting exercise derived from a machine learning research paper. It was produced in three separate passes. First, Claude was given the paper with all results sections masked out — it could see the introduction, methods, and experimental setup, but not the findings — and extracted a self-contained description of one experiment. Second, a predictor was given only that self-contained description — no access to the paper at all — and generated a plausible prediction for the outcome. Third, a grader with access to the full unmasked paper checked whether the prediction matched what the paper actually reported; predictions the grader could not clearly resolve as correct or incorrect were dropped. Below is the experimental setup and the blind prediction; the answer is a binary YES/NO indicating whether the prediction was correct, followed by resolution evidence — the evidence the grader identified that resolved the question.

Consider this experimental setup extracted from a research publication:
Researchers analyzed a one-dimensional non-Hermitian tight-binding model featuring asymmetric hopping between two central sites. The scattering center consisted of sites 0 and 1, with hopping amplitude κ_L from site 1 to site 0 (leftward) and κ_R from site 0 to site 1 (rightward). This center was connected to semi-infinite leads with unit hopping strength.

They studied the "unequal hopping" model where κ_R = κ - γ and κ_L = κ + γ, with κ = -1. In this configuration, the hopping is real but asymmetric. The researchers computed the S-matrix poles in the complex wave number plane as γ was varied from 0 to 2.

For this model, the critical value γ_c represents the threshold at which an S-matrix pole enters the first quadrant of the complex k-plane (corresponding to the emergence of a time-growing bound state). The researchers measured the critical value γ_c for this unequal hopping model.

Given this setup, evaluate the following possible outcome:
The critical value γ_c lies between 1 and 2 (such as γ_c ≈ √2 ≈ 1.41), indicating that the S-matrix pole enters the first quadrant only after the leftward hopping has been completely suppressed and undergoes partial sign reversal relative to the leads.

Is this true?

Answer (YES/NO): YES